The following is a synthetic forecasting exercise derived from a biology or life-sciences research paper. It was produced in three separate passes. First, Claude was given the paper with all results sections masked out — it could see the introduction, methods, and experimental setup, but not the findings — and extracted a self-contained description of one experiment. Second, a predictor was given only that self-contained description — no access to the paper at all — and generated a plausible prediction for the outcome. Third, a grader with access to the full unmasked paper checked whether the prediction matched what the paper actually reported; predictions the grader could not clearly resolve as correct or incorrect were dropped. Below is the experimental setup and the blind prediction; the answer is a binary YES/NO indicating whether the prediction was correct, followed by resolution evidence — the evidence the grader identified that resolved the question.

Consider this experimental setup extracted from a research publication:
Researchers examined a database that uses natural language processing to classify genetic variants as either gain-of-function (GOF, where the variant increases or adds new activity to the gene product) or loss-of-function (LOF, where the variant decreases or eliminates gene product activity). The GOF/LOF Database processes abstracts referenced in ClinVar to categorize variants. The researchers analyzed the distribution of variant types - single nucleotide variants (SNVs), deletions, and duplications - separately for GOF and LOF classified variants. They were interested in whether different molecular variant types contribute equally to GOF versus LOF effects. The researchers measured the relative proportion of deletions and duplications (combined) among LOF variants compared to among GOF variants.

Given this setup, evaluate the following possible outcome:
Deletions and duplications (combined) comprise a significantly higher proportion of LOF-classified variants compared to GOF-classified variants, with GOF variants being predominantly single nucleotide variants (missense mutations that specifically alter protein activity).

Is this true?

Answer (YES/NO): YES